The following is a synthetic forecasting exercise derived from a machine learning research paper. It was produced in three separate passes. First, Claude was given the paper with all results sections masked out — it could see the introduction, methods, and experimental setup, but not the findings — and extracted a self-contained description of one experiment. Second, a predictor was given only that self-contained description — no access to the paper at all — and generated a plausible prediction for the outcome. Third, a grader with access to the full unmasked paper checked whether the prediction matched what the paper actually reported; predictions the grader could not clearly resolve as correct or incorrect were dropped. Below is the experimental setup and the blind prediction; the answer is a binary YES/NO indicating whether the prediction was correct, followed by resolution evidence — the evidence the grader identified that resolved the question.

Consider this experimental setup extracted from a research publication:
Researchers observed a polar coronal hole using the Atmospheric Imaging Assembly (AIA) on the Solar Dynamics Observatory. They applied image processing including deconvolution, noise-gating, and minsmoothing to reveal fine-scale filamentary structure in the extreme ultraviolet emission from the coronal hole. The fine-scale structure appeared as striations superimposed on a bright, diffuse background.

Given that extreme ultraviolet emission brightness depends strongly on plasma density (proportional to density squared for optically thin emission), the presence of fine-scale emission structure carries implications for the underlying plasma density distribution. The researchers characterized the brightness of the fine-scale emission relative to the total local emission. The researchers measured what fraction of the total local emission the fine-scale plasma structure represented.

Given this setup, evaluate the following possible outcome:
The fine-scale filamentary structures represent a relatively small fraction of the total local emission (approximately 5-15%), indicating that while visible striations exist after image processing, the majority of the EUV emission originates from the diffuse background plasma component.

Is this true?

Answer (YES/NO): NO